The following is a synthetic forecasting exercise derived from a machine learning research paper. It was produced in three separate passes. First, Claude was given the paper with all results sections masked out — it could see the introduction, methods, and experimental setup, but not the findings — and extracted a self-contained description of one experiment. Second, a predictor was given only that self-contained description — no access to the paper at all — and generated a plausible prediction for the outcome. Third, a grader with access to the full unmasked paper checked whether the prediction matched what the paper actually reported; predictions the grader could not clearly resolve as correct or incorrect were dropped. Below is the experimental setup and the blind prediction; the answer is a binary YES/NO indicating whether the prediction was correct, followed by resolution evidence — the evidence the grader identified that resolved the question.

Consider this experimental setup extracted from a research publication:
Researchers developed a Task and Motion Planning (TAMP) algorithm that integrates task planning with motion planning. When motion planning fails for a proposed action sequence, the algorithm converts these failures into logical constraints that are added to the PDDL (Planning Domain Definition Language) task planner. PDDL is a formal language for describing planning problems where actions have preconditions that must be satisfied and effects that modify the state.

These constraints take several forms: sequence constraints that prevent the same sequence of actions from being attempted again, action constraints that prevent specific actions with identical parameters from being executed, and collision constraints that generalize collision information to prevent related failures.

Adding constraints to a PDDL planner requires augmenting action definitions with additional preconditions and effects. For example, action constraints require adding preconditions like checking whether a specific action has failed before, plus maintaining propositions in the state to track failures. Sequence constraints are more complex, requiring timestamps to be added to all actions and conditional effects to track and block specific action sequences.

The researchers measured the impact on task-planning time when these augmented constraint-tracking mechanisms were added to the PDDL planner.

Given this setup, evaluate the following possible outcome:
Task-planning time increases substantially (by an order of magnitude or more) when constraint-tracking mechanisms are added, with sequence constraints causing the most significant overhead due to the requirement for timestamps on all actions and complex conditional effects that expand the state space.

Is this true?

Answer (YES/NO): NO